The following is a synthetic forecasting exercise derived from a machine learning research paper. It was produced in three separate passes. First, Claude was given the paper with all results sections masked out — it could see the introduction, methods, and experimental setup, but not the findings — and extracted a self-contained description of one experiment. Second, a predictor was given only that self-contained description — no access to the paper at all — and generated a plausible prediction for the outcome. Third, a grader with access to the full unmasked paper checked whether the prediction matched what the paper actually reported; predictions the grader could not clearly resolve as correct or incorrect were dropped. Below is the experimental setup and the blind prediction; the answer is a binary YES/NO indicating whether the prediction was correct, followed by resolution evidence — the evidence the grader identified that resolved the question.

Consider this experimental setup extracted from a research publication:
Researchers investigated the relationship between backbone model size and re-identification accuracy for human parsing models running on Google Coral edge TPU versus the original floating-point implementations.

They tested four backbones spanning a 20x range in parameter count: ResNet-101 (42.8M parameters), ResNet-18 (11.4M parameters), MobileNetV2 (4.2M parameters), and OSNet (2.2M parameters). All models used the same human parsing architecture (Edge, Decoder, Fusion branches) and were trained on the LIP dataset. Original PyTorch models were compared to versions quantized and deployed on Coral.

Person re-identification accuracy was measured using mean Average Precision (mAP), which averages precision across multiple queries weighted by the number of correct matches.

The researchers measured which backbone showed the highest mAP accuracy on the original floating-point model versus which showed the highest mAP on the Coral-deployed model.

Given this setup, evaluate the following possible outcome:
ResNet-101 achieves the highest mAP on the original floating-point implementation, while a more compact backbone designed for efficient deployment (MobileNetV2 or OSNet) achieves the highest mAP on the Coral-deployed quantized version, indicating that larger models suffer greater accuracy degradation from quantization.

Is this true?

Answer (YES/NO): NO